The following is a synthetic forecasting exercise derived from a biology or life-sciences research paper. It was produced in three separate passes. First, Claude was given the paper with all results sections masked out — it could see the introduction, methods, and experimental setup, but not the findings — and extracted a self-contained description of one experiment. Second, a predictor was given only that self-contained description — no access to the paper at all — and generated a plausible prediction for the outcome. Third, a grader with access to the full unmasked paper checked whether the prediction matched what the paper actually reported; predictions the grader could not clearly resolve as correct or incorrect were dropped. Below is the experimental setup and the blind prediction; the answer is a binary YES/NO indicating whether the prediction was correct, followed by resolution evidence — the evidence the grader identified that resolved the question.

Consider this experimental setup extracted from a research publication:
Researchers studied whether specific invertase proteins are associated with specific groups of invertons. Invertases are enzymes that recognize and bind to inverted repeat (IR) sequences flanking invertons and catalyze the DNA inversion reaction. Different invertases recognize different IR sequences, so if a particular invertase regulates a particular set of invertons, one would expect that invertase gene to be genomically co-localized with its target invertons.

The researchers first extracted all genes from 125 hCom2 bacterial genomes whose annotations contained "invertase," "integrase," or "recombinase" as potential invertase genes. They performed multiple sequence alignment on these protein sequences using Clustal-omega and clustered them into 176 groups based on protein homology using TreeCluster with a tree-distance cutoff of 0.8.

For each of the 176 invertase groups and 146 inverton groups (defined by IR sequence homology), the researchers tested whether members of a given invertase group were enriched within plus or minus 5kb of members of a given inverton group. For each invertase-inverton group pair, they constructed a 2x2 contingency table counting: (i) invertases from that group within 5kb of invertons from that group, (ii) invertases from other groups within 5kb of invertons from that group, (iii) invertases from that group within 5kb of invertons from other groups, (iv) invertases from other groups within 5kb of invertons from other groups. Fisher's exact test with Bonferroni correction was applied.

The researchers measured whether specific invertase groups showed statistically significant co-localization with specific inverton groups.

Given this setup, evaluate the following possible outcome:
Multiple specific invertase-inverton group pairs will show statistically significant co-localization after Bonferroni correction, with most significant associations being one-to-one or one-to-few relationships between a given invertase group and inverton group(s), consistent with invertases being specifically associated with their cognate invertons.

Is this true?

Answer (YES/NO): YES